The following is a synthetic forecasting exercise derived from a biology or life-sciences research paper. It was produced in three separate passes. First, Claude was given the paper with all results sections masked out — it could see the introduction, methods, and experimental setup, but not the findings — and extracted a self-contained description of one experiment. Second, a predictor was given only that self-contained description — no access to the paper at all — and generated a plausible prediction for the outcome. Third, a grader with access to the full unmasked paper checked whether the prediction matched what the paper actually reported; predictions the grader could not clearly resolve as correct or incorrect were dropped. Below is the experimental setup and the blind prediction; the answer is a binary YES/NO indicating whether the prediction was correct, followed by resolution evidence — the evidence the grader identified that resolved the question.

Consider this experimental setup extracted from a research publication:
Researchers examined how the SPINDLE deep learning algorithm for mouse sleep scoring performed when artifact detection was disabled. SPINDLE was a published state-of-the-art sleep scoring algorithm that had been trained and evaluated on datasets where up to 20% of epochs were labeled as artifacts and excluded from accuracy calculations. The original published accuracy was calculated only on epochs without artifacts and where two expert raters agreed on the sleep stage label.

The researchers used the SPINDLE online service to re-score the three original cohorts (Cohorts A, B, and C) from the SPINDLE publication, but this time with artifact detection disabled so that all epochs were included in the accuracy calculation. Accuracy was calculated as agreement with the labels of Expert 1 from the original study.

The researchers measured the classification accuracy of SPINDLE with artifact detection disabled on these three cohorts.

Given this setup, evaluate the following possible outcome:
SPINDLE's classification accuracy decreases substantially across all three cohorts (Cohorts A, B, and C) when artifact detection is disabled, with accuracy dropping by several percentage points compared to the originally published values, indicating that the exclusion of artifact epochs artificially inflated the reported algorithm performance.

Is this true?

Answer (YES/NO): NO